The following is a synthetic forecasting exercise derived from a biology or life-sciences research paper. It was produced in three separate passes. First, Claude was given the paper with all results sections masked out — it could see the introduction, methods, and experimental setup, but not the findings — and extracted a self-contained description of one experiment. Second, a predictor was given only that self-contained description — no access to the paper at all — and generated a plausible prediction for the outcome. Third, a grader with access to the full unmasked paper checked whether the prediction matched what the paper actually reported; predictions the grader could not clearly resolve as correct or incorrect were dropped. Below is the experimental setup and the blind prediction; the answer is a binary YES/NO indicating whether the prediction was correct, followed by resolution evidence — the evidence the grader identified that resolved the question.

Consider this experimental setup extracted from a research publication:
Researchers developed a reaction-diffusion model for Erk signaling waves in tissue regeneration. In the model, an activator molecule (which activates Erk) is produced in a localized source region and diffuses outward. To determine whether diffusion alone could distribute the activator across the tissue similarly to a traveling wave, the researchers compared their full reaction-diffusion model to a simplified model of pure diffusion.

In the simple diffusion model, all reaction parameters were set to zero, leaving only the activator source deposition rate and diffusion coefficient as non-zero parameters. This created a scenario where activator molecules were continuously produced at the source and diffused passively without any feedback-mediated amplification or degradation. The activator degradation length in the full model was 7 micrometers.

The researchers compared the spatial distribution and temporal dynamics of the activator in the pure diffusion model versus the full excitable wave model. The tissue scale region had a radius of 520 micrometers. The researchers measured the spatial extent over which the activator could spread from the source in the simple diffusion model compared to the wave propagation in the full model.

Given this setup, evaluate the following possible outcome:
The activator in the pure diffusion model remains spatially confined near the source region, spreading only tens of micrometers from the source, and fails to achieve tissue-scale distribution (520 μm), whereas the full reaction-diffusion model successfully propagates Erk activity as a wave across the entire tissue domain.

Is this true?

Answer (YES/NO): NO